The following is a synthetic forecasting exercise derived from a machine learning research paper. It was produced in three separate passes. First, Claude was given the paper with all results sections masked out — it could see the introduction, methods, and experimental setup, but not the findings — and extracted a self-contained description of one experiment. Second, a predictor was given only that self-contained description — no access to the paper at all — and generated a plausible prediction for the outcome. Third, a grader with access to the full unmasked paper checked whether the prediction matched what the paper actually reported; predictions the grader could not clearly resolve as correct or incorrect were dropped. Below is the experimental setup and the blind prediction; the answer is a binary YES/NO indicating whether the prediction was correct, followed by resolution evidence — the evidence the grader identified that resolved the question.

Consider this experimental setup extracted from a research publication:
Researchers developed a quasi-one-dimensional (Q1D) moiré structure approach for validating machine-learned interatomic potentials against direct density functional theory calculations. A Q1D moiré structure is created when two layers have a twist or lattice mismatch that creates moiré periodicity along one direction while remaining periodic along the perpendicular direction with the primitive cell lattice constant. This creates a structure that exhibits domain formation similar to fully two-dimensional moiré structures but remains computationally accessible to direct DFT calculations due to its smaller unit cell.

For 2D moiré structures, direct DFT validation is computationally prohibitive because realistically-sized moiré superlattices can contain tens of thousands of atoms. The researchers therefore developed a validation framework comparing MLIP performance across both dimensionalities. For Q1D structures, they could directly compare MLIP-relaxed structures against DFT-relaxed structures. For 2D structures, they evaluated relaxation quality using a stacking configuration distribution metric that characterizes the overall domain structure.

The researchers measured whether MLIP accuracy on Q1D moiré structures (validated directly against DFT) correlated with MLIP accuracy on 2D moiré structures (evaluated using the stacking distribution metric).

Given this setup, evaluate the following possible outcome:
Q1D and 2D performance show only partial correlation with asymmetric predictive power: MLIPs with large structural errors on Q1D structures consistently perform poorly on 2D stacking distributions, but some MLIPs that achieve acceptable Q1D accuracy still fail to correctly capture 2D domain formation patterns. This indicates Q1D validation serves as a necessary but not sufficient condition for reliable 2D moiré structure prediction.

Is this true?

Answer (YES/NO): NO